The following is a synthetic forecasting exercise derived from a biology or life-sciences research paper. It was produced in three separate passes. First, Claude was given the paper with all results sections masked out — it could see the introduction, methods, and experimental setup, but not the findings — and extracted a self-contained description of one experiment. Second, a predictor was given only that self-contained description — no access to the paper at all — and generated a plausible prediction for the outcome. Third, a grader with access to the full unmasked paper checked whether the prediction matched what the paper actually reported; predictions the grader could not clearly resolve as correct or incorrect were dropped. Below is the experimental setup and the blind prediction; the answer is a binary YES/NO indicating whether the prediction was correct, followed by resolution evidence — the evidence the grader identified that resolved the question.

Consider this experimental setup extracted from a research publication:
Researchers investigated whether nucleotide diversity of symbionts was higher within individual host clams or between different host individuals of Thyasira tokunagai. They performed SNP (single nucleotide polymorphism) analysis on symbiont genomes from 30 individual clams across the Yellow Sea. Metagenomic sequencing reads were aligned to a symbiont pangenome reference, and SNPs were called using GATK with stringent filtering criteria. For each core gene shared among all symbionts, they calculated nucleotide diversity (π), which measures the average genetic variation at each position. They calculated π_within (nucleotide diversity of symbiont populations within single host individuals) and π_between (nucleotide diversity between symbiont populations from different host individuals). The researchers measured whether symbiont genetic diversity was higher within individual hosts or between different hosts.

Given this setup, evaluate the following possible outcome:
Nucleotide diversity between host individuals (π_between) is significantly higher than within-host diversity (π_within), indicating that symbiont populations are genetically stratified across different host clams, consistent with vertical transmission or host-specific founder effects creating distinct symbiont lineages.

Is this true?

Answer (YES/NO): NO